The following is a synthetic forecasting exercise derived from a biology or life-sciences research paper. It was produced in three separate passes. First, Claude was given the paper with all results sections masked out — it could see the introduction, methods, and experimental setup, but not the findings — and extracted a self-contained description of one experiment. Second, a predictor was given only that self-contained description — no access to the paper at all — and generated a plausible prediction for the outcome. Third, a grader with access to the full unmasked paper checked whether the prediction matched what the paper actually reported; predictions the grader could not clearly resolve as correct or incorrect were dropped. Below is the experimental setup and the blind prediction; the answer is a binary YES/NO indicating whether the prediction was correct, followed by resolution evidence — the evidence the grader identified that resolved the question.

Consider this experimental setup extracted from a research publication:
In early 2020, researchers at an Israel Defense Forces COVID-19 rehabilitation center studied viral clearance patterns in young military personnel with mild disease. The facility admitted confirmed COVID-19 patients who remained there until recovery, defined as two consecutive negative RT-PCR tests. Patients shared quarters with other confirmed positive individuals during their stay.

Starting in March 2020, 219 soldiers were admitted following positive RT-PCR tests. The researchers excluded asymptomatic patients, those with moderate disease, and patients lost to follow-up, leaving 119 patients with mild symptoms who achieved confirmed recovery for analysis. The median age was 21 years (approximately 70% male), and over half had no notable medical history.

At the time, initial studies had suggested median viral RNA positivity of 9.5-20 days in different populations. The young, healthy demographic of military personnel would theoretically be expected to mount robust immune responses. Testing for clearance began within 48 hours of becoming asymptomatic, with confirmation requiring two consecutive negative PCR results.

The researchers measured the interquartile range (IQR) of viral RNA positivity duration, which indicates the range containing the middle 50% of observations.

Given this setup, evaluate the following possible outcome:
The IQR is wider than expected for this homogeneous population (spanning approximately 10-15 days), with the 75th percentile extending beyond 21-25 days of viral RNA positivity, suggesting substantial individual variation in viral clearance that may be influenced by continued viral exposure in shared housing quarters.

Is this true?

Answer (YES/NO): YES